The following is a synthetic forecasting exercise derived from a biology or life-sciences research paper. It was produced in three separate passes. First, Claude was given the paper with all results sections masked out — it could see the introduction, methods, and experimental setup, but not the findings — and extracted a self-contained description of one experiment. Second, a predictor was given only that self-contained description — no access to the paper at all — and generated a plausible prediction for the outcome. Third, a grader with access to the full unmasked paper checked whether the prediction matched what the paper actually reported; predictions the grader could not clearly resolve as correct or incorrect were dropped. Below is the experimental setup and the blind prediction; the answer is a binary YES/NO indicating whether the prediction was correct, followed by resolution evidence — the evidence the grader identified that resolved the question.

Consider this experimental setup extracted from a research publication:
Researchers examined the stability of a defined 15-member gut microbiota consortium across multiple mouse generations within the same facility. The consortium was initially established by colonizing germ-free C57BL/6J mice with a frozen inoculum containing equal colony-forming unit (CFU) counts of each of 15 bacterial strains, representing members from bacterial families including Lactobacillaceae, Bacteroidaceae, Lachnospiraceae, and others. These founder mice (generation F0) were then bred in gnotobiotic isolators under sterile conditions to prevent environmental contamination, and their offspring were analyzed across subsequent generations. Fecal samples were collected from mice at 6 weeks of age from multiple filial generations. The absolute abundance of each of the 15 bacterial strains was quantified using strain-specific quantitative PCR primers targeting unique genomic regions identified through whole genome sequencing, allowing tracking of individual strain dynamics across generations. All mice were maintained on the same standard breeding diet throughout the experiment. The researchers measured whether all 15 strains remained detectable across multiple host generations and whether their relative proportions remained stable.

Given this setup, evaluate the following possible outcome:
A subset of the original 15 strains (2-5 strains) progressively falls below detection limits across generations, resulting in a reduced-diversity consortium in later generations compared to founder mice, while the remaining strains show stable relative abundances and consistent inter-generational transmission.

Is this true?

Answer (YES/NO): NO